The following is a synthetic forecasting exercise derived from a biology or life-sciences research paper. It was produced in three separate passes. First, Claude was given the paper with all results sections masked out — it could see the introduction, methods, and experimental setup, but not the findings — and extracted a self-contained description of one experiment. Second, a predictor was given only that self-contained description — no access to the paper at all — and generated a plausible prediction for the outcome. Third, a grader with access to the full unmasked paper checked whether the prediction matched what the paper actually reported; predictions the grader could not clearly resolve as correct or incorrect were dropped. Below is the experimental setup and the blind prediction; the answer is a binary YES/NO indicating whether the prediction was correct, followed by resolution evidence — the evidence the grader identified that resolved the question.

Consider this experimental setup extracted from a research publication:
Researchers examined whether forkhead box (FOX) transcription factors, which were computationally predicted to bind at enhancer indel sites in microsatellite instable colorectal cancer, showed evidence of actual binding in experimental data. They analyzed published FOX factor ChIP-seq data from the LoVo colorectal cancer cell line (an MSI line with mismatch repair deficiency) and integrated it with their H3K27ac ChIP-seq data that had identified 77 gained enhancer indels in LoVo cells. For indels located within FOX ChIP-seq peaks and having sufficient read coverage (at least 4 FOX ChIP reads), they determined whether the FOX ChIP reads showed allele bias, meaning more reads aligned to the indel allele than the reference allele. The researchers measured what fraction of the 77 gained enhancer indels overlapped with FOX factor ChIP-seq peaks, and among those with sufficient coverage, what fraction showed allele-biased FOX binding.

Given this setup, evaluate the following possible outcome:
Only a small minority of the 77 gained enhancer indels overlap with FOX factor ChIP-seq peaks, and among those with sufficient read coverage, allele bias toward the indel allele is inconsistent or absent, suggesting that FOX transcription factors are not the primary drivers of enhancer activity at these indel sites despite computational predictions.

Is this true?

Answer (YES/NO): NO